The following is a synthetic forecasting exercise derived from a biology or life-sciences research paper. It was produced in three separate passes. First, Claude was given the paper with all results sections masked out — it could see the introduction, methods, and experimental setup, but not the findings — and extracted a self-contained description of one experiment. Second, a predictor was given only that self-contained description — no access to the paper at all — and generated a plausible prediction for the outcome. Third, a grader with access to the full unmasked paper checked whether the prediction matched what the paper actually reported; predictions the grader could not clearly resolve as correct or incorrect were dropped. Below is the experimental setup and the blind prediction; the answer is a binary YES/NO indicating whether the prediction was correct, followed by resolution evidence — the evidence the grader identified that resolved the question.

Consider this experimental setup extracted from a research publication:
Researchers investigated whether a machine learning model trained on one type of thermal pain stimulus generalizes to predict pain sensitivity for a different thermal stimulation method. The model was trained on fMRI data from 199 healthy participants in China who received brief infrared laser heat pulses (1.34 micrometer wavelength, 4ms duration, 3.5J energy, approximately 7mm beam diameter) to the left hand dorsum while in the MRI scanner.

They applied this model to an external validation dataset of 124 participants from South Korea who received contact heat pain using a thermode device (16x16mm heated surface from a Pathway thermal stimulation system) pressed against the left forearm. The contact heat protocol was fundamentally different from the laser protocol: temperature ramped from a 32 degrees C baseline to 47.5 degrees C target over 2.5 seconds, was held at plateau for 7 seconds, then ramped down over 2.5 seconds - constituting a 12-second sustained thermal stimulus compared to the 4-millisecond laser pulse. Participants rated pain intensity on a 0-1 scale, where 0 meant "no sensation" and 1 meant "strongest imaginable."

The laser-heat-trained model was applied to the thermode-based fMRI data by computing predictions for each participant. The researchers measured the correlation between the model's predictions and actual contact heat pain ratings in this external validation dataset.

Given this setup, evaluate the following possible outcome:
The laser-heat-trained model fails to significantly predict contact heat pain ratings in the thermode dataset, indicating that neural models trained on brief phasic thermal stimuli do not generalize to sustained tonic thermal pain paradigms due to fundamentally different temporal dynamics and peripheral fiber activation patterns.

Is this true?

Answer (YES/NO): NO